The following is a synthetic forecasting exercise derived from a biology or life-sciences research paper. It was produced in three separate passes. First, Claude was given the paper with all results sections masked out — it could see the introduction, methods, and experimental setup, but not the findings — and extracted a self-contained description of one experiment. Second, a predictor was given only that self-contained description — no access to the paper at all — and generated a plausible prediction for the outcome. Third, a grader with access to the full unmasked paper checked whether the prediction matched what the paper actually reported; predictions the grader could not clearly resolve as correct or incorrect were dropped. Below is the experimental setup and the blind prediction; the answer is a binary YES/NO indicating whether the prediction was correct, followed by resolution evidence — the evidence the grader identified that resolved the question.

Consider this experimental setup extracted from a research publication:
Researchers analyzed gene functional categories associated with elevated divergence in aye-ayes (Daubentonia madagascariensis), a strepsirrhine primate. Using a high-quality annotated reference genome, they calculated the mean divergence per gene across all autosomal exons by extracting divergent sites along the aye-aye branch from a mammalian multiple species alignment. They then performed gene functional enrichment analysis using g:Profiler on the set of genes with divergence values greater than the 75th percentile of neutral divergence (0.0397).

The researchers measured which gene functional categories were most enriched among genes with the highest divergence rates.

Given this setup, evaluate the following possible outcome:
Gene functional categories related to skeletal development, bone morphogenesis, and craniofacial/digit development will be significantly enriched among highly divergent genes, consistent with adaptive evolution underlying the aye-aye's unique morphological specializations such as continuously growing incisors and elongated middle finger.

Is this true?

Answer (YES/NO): NO